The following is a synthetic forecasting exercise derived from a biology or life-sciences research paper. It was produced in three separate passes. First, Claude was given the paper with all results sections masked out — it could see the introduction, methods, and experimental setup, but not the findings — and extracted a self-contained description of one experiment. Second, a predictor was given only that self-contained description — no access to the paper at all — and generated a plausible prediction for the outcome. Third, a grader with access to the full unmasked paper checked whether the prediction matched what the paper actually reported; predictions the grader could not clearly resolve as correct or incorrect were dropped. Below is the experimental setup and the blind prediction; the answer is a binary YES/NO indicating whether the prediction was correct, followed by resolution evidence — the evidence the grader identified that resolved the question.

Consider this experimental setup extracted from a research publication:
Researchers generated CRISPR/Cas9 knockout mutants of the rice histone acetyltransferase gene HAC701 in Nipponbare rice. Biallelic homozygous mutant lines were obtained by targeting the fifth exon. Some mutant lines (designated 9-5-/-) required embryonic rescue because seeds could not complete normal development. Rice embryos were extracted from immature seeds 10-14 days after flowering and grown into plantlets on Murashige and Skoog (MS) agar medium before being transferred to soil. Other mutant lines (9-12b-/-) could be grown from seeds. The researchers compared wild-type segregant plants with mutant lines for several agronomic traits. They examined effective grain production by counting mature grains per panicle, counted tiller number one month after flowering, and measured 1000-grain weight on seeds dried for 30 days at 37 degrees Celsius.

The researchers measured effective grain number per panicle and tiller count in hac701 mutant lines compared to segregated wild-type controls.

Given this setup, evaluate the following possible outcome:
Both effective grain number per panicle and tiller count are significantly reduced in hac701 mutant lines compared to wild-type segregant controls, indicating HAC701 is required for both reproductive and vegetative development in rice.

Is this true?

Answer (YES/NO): NO